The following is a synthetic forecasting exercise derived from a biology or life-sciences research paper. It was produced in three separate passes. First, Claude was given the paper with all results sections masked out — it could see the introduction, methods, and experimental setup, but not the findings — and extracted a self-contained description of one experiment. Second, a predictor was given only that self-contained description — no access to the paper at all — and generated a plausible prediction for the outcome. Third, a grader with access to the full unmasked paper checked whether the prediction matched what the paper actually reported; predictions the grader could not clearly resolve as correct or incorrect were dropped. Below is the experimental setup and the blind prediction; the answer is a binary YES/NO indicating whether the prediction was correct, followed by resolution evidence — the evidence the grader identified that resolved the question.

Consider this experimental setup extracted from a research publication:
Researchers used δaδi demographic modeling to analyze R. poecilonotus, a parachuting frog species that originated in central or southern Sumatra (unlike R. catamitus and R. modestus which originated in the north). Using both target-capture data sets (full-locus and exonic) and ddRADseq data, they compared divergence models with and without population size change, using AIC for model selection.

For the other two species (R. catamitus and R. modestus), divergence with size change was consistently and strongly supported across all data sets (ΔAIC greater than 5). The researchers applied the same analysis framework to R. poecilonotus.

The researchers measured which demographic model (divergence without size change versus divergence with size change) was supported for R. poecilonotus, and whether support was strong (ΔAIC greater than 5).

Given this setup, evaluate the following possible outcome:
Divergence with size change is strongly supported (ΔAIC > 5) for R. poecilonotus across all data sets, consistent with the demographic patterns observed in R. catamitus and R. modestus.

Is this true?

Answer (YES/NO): NO